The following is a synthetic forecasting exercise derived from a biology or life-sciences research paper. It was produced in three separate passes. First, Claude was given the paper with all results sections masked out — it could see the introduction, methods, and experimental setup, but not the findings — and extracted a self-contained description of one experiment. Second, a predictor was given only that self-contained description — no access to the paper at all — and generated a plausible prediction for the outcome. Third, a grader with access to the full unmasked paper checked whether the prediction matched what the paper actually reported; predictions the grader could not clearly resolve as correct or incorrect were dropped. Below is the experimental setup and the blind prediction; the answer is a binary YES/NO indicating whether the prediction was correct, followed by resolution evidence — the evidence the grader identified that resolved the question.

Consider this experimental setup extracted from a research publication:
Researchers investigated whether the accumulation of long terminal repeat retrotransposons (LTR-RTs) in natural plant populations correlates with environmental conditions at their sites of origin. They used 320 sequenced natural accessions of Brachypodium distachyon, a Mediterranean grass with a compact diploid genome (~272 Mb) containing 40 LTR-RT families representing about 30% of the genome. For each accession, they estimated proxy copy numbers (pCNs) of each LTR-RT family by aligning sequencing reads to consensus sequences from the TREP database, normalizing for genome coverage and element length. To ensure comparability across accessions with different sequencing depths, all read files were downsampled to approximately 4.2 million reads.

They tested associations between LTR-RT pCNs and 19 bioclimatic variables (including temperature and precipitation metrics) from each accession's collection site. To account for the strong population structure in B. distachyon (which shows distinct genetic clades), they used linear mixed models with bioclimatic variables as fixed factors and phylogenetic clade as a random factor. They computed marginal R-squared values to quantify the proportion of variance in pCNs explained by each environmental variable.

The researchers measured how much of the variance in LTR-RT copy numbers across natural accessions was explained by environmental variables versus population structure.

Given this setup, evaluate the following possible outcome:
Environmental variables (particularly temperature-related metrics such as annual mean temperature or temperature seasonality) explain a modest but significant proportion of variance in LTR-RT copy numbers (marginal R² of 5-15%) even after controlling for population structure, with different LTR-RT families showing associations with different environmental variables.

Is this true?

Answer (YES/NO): NO